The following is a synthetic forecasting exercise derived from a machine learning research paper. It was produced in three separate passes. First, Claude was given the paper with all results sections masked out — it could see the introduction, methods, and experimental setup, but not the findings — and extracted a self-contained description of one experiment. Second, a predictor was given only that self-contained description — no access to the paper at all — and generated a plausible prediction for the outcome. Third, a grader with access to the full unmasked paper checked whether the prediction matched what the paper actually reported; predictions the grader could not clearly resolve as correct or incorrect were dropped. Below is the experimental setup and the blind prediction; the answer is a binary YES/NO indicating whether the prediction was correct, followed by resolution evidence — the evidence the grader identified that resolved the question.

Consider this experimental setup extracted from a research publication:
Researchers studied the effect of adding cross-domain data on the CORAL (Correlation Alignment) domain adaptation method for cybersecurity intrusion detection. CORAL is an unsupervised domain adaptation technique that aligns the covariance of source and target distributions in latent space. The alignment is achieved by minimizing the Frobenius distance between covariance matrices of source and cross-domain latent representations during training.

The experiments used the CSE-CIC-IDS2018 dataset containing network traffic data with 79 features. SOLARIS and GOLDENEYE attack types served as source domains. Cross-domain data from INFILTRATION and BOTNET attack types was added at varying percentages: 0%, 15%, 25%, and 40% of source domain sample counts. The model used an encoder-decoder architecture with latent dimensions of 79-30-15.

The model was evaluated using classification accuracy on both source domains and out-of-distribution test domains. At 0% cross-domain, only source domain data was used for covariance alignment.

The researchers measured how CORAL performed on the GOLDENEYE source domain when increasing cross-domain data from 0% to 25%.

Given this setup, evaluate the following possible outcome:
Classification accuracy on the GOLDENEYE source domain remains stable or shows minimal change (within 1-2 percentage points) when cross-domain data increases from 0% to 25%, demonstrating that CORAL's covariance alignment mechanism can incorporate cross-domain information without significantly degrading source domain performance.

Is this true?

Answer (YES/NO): NO